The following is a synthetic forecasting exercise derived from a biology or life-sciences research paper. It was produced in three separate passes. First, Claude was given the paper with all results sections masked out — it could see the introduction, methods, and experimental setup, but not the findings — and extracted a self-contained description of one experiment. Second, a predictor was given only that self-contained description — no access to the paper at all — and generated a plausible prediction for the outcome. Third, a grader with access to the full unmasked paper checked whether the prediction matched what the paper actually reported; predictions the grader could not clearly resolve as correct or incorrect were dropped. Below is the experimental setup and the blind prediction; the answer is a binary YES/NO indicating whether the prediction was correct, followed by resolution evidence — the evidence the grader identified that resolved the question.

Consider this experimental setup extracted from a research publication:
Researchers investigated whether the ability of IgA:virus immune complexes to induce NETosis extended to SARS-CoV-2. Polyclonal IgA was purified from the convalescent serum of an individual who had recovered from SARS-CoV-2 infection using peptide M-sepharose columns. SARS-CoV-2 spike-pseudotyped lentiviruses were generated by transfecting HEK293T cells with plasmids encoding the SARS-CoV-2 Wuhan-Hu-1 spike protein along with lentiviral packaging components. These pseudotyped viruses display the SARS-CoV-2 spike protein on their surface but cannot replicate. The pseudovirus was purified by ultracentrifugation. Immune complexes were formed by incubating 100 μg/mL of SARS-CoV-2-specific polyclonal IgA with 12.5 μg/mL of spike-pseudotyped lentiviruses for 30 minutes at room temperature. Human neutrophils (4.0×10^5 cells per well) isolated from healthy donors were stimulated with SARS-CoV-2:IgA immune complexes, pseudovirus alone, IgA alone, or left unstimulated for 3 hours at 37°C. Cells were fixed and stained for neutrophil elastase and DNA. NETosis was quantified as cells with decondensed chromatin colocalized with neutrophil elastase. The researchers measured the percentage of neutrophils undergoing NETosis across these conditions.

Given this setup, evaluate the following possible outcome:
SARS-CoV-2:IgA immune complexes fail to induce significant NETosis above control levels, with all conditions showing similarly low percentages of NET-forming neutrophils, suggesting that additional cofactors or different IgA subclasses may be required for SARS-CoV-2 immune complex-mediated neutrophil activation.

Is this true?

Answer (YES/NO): NO